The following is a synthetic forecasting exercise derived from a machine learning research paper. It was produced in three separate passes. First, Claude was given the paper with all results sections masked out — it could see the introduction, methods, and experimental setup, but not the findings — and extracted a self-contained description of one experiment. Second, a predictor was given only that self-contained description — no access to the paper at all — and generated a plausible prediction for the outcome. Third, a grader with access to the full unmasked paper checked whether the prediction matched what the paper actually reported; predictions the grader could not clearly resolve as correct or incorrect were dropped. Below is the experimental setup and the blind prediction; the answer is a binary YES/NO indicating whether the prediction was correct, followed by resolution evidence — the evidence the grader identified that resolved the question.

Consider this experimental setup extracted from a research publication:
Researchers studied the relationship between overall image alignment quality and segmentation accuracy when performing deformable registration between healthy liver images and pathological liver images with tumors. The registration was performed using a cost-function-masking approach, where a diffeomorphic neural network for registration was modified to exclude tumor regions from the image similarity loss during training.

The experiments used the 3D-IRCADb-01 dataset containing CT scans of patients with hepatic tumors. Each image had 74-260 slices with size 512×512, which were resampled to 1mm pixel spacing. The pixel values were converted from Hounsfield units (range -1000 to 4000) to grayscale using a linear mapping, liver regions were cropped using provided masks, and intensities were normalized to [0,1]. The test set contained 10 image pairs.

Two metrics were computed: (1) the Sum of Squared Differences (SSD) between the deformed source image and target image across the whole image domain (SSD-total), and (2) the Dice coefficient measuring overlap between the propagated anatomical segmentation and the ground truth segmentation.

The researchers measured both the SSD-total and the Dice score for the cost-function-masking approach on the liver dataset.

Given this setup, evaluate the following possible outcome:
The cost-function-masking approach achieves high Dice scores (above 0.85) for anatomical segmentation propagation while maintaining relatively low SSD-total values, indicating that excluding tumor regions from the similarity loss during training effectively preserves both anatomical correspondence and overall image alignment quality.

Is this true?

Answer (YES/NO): NO